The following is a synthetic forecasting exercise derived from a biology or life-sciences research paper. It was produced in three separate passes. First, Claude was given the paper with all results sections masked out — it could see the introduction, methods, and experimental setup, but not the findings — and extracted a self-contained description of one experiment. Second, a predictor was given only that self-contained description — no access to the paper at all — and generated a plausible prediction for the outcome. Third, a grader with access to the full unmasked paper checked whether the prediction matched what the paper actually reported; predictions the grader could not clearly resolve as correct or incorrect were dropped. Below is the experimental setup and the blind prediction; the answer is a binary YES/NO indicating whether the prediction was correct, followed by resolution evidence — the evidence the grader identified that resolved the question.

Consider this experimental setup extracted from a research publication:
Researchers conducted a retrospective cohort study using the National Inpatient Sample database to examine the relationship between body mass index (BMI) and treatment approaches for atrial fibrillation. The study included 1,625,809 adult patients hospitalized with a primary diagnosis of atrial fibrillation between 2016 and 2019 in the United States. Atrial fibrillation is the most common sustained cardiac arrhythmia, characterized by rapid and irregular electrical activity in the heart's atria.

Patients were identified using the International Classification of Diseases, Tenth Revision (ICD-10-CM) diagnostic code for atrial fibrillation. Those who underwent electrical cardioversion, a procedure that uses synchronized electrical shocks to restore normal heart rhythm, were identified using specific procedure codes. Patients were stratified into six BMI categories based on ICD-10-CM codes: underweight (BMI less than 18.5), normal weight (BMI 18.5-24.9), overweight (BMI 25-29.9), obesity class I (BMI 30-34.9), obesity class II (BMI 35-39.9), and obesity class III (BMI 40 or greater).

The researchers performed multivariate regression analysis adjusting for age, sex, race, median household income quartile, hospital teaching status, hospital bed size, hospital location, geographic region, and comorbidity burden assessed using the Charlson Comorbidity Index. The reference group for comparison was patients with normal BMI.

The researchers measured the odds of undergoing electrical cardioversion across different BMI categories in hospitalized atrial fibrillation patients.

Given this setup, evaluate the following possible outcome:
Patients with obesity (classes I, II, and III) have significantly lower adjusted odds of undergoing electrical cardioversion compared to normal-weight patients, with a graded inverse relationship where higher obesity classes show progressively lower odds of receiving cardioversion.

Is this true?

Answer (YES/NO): NO